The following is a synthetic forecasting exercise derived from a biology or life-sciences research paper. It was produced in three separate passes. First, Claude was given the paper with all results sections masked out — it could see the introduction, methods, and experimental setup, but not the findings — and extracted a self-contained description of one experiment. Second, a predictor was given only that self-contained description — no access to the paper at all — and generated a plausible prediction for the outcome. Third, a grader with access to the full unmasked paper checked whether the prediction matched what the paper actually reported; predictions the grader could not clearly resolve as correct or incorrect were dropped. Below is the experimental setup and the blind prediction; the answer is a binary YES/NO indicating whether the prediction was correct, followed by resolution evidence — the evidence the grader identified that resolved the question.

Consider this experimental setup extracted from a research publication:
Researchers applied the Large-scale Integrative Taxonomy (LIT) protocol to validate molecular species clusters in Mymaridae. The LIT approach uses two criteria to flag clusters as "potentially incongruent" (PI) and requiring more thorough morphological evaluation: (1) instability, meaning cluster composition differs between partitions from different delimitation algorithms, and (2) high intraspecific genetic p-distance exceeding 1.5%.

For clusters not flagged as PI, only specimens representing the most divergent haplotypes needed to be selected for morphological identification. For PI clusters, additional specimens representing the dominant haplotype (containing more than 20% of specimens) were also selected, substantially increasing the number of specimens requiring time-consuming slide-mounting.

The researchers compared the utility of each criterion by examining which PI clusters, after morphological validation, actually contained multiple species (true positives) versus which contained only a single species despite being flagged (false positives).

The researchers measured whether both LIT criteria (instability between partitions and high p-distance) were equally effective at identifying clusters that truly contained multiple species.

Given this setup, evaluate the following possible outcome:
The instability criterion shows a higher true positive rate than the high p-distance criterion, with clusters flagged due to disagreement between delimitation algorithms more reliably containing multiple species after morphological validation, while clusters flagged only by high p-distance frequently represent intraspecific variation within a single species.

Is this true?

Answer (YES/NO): YES